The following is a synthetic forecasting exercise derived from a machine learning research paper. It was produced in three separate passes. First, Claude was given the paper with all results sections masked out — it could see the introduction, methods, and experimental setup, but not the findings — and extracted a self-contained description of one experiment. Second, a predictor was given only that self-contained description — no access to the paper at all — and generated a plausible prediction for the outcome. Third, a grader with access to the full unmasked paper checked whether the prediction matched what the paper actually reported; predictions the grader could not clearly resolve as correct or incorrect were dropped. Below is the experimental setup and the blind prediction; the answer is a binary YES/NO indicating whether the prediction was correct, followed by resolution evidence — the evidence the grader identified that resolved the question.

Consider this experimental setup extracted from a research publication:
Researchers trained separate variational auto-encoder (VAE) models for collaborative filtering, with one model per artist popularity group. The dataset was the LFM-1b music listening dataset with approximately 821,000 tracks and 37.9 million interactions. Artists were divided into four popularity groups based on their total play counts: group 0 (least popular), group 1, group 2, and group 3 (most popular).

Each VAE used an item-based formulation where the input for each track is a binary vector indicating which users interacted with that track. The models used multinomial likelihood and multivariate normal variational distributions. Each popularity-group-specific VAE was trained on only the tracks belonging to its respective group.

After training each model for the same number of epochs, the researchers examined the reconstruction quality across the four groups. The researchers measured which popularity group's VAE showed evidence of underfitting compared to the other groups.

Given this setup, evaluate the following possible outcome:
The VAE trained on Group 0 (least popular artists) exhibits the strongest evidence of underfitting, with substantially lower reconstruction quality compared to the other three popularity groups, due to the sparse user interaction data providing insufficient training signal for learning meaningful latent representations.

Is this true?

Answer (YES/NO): YES